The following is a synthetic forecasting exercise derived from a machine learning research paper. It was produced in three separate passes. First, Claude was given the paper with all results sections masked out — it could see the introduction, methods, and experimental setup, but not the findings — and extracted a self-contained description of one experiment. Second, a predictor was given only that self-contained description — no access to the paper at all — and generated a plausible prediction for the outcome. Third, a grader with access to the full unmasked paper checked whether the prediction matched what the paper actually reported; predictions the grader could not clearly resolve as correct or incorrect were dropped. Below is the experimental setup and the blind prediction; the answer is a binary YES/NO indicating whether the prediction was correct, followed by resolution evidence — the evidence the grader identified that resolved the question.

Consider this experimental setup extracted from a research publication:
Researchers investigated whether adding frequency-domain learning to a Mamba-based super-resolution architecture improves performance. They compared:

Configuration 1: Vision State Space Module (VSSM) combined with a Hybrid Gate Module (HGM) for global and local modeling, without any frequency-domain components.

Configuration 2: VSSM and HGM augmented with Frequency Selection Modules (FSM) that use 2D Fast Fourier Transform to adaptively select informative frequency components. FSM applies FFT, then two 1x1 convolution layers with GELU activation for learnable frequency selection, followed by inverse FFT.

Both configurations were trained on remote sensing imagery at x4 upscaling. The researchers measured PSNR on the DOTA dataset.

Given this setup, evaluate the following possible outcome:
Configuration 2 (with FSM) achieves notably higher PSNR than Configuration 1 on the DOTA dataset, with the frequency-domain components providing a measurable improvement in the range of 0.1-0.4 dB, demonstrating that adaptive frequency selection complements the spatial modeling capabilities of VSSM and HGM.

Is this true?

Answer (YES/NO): NO